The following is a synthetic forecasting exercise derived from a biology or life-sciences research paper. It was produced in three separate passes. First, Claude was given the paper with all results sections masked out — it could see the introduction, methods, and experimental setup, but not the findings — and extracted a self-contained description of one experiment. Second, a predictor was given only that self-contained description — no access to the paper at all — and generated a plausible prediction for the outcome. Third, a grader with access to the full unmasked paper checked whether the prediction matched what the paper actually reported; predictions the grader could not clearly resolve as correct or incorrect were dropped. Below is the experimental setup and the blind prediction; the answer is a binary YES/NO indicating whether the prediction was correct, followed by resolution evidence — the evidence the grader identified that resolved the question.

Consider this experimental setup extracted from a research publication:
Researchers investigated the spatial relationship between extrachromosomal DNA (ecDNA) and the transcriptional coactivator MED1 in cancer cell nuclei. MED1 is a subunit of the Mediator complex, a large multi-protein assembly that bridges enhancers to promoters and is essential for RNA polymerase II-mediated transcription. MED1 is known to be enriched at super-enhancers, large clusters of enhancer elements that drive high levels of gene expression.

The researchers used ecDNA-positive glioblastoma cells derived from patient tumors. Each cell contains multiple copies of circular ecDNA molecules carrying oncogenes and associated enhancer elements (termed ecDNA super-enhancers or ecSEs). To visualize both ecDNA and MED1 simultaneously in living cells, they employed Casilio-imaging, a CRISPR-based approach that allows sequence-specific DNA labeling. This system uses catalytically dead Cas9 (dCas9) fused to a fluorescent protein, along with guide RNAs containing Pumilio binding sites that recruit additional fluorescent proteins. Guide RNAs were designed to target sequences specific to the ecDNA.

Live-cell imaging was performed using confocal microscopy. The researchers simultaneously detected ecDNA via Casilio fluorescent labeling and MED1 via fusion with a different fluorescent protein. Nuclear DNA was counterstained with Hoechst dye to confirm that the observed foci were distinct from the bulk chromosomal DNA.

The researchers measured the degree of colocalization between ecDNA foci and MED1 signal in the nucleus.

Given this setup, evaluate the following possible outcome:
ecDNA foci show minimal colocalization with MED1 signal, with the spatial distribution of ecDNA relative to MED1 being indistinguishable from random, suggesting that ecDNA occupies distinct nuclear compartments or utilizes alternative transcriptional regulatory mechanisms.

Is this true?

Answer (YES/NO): NO